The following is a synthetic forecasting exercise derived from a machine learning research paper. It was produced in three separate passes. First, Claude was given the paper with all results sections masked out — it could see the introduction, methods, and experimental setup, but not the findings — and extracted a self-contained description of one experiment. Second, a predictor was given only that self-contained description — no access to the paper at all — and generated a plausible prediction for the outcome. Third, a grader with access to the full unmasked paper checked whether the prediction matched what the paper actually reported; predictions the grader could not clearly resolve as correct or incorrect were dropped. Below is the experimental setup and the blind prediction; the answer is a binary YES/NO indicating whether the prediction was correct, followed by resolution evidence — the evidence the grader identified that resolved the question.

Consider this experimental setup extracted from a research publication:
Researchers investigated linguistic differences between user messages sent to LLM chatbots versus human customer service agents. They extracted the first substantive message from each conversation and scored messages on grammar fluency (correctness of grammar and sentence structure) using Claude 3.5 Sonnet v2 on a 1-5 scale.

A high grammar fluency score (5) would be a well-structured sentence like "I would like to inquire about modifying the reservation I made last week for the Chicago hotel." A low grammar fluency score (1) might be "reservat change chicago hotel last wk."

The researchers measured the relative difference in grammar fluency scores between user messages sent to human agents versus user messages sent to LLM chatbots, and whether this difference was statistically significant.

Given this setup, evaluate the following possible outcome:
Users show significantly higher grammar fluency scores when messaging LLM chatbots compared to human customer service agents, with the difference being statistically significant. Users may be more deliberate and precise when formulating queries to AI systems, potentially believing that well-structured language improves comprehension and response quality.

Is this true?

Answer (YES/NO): NO